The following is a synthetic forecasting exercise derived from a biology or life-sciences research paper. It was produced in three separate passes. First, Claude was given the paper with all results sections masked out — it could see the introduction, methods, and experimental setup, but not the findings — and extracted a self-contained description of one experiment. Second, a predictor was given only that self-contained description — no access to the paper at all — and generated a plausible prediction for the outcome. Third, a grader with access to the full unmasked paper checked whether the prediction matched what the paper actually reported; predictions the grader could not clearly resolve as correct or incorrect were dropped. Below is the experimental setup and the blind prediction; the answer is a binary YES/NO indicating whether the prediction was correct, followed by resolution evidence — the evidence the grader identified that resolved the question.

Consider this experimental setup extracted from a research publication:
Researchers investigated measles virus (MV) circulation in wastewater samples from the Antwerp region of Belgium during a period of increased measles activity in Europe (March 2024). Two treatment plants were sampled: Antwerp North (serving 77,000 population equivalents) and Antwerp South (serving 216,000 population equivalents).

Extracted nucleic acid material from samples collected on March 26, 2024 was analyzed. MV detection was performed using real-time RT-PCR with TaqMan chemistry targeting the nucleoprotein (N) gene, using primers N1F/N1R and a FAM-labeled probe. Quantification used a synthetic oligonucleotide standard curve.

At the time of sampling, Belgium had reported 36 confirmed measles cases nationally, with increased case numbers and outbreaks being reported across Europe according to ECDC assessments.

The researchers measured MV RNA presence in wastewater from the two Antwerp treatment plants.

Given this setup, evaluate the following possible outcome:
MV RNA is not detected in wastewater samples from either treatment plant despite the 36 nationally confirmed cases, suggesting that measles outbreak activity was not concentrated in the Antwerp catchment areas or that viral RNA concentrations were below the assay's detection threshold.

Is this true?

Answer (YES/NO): YES